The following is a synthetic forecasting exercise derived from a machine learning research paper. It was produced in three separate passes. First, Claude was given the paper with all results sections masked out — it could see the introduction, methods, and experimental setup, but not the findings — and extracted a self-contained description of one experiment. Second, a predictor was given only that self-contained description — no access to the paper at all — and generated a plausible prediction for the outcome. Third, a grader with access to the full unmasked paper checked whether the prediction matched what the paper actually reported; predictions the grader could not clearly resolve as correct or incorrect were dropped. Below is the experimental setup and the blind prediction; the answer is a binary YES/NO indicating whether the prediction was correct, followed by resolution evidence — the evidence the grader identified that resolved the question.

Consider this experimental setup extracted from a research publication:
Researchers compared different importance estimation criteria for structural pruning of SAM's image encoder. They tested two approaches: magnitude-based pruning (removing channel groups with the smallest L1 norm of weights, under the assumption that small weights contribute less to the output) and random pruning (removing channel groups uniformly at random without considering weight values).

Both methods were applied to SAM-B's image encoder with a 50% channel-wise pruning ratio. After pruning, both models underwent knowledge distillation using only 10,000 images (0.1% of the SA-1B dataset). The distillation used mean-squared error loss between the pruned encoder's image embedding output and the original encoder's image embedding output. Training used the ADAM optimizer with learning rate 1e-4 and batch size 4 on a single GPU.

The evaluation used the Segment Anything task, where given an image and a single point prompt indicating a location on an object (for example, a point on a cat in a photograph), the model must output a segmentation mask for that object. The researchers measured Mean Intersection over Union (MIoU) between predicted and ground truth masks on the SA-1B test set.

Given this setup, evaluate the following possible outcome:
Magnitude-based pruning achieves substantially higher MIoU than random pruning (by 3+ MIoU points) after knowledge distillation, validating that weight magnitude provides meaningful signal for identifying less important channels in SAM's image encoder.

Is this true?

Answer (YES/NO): NO